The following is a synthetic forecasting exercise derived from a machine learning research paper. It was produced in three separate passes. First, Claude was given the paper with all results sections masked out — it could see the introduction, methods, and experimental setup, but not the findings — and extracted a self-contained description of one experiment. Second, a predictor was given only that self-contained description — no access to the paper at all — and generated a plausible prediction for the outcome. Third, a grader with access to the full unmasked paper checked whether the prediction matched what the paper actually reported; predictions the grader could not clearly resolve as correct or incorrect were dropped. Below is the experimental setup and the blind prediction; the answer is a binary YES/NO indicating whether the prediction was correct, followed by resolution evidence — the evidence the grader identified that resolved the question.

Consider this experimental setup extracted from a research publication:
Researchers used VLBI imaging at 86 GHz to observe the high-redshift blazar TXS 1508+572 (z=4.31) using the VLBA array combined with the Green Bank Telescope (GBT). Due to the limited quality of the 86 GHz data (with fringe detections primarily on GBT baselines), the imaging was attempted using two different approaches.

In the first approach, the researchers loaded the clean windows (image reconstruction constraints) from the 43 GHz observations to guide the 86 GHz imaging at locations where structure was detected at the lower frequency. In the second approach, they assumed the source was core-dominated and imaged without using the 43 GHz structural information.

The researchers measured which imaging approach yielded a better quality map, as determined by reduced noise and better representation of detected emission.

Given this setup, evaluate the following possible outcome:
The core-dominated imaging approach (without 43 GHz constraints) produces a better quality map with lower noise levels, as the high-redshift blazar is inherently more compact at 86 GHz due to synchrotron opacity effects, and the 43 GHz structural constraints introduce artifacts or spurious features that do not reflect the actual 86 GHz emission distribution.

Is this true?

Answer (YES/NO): YES